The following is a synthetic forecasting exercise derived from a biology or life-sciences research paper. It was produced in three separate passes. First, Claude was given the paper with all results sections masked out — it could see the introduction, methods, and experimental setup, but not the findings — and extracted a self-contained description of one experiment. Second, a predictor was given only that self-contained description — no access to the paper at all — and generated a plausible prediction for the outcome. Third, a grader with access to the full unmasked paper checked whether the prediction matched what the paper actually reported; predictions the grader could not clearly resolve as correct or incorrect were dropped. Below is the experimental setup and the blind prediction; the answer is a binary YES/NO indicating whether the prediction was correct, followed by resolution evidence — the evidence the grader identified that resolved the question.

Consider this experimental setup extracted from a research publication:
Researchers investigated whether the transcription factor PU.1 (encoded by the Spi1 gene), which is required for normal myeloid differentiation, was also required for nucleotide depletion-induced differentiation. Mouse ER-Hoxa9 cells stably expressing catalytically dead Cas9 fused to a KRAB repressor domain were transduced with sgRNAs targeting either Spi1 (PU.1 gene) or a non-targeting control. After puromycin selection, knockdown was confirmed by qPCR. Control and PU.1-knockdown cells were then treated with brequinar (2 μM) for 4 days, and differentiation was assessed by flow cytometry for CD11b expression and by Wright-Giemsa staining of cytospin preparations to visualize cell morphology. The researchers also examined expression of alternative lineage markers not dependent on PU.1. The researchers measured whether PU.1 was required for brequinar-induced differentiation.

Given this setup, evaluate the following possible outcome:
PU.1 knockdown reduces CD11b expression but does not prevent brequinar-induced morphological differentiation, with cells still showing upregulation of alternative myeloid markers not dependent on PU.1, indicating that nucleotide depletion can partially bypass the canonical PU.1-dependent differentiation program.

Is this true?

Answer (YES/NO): NO